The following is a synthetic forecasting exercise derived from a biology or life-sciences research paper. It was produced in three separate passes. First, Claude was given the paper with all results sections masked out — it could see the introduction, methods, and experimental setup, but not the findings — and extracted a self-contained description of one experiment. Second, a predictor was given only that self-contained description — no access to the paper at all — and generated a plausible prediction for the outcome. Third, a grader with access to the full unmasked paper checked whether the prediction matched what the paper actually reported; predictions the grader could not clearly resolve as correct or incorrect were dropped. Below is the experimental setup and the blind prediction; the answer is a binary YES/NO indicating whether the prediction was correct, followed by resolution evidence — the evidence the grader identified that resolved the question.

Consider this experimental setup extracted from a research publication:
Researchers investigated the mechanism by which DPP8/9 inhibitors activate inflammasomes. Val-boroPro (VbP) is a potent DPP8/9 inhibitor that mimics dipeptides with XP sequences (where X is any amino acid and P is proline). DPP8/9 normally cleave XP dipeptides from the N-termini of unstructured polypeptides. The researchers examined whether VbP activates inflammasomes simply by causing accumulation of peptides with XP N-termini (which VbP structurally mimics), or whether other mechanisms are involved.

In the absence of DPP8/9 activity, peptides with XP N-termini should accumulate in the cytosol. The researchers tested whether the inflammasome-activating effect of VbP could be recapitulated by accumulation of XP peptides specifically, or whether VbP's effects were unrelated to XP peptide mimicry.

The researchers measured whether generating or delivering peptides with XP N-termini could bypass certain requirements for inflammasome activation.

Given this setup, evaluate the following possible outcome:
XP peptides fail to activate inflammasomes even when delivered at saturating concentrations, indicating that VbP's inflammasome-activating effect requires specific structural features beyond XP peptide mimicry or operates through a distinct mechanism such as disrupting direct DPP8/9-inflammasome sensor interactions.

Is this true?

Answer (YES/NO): NO